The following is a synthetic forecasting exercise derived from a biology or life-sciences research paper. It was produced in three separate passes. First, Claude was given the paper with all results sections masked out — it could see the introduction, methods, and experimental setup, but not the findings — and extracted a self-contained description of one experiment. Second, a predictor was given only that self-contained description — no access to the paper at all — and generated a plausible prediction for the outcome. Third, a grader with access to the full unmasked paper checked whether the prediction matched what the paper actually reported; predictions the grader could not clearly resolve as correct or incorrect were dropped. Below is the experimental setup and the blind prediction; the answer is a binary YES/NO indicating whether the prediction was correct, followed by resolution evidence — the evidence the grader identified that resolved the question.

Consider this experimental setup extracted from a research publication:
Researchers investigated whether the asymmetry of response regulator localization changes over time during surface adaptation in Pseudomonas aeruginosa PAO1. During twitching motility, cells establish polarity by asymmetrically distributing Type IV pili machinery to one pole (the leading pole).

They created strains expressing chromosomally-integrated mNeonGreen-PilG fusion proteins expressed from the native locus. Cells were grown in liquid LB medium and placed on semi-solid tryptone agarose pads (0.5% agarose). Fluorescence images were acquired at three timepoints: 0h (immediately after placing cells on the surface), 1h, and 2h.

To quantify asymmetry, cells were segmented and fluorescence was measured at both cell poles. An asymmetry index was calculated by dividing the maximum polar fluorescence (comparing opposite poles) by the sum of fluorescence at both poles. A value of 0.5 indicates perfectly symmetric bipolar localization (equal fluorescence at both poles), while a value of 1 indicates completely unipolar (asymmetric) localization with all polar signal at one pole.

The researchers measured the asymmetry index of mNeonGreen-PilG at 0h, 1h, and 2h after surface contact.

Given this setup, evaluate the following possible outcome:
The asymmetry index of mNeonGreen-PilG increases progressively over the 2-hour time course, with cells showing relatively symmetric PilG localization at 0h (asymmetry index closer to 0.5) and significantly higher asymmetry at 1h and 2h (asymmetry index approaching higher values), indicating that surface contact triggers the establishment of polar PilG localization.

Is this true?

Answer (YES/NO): NO